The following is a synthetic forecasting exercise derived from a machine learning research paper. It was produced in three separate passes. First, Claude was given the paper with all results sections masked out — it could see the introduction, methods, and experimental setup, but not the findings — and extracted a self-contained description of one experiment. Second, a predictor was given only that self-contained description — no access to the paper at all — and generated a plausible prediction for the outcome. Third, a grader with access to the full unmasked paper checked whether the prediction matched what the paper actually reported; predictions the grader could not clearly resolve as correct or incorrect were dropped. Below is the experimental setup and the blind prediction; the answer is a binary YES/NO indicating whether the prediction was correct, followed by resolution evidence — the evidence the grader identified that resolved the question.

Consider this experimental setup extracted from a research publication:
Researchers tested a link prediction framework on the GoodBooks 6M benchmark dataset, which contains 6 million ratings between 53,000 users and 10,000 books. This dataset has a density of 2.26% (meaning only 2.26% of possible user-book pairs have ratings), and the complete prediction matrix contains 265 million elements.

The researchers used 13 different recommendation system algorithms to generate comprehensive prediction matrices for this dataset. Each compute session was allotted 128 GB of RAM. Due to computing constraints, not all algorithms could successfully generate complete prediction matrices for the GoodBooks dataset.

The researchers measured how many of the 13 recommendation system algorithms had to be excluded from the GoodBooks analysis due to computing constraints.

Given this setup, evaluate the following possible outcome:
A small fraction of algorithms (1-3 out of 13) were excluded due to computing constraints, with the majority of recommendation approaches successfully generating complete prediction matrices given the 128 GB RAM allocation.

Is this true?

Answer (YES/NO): NO